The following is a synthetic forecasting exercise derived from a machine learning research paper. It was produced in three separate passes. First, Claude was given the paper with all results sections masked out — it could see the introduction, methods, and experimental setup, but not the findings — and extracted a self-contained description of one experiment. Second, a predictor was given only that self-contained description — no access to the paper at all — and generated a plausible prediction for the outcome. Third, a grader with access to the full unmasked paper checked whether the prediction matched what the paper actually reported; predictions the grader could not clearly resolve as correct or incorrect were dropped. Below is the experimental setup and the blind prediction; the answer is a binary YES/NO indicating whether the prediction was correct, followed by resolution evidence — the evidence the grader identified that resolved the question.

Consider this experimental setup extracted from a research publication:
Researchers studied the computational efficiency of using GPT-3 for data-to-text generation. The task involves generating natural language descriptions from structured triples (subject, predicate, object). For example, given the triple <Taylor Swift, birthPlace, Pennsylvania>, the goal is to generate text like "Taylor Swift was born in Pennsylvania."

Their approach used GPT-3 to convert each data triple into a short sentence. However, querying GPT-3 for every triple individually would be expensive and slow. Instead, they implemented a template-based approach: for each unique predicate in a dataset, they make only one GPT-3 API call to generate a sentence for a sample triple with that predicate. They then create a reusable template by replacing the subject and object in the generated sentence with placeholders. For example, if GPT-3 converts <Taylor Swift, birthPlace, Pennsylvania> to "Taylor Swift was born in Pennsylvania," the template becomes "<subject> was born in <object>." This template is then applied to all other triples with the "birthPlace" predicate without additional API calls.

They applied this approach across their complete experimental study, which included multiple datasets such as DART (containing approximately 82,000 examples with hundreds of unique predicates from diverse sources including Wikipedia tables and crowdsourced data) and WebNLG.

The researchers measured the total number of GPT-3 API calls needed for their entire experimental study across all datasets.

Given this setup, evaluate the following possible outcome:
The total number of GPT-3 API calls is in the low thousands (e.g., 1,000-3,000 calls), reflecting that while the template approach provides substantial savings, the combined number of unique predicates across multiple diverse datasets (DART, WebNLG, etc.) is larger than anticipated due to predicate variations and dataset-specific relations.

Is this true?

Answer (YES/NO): NO